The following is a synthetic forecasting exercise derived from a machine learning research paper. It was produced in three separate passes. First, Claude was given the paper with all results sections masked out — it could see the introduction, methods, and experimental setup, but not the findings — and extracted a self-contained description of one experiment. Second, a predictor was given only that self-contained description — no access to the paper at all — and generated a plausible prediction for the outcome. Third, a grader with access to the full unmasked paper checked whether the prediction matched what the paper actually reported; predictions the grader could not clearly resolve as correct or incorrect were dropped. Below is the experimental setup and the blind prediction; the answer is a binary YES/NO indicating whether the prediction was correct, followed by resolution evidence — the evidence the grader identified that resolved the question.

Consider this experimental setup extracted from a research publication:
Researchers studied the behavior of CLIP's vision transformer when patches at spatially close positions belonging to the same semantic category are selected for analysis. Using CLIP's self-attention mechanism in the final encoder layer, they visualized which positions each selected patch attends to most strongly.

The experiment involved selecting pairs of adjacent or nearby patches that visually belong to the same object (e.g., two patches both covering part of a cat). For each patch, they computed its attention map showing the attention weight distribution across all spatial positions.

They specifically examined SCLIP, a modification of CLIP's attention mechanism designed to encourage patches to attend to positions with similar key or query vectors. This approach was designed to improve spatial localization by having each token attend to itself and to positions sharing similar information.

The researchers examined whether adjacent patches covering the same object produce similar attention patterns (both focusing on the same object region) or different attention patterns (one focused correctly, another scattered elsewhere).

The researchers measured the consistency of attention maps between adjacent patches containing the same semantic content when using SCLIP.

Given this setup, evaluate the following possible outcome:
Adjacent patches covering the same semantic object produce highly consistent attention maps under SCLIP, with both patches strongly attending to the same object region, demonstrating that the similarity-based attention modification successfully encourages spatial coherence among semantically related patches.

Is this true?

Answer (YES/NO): NO